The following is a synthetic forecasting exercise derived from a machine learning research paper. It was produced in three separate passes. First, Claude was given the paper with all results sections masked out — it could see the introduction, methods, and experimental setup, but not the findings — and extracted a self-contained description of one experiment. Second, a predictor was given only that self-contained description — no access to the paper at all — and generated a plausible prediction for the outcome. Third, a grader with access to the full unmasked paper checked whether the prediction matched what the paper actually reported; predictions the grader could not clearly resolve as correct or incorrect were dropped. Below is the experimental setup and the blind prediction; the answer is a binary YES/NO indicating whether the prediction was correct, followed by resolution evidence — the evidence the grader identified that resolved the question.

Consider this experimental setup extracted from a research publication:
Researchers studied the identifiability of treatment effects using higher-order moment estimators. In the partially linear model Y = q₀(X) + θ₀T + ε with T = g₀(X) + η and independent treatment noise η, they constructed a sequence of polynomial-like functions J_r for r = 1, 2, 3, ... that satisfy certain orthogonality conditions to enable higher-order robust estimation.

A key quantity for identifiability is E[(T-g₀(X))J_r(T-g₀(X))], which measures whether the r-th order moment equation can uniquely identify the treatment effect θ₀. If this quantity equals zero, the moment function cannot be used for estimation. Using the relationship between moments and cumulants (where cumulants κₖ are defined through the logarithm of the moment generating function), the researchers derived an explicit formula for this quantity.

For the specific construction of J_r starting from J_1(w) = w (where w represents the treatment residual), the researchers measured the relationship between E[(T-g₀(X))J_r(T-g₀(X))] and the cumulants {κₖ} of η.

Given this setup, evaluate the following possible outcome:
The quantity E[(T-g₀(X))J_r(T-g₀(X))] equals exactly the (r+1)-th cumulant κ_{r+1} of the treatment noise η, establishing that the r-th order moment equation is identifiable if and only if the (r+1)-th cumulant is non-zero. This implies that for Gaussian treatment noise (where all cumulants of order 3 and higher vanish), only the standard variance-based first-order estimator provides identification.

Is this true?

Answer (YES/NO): NO